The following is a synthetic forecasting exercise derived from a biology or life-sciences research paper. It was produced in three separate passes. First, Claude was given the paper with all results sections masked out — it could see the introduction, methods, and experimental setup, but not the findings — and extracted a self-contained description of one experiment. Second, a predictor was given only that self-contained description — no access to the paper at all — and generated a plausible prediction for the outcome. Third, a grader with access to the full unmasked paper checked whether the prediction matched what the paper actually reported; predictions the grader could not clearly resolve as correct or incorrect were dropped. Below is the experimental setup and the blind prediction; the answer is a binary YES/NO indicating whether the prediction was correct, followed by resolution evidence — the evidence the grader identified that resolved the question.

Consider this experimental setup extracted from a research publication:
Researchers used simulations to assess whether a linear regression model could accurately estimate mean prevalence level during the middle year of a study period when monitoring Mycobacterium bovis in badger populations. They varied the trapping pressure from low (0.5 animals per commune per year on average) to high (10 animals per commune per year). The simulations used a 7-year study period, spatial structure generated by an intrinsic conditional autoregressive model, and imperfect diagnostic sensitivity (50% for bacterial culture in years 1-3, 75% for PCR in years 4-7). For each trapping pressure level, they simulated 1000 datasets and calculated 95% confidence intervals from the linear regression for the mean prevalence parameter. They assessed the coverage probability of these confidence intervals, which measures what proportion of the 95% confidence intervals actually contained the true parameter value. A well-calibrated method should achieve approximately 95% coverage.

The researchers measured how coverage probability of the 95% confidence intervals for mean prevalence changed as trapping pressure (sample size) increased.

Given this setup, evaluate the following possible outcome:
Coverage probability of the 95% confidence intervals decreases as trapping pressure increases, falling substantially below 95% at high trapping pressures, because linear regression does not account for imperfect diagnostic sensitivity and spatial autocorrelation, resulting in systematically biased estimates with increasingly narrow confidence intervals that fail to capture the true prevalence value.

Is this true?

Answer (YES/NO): NO